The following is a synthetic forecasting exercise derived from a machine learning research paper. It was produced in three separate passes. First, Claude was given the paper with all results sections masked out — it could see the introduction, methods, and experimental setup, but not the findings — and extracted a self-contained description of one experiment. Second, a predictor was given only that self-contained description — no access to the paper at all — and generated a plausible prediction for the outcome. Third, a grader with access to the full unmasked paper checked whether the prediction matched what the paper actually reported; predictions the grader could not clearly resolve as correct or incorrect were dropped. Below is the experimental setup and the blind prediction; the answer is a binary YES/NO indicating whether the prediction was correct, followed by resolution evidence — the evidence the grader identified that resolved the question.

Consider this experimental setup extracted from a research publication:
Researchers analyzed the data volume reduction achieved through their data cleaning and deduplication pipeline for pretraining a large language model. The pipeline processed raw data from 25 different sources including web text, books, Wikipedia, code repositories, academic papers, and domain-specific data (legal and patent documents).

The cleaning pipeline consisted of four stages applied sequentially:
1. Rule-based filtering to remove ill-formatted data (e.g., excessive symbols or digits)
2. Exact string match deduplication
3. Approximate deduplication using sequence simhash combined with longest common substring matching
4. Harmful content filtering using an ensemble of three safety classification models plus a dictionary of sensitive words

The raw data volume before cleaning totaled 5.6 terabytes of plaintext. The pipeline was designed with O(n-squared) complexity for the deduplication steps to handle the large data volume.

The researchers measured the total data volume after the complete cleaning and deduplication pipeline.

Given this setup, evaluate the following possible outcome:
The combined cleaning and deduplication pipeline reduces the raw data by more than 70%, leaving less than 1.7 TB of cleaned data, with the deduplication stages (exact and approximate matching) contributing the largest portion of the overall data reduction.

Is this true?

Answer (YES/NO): NO